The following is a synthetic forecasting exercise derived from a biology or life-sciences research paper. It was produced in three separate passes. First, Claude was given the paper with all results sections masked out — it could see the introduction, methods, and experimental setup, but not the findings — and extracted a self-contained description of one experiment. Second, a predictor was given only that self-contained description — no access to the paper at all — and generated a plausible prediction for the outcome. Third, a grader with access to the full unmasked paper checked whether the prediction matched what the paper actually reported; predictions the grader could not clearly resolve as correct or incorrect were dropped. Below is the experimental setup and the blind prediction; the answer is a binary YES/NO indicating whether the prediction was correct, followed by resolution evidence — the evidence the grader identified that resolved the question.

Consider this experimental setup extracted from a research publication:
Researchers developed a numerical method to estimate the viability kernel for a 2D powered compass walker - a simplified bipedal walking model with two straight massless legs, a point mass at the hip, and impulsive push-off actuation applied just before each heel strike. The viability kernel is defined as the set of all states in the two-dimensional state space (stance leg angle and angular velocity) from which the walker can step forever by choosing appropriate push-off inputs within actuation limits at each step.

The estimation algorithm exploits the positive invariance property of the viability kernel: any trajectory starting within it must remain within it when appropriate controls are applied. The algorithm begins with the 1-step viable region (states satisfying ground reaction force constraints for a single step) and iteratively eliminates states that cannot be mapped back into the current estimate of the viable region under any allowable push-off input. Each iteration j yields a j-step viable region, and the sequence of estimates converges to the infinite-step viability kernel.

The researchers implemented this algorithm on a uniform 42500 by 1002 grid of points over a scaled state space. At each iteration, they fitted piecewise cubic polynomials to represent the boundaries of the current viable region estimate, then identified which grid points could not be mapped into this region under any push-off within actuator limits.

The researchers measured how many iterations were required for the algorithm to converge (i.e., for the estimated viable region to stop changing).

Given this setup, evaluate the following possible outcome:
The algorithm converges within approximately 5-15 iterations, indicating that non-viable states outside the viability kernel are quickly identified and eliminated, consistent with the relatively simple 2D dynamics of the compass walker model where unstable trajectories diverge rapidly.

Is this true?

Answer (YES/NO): NO